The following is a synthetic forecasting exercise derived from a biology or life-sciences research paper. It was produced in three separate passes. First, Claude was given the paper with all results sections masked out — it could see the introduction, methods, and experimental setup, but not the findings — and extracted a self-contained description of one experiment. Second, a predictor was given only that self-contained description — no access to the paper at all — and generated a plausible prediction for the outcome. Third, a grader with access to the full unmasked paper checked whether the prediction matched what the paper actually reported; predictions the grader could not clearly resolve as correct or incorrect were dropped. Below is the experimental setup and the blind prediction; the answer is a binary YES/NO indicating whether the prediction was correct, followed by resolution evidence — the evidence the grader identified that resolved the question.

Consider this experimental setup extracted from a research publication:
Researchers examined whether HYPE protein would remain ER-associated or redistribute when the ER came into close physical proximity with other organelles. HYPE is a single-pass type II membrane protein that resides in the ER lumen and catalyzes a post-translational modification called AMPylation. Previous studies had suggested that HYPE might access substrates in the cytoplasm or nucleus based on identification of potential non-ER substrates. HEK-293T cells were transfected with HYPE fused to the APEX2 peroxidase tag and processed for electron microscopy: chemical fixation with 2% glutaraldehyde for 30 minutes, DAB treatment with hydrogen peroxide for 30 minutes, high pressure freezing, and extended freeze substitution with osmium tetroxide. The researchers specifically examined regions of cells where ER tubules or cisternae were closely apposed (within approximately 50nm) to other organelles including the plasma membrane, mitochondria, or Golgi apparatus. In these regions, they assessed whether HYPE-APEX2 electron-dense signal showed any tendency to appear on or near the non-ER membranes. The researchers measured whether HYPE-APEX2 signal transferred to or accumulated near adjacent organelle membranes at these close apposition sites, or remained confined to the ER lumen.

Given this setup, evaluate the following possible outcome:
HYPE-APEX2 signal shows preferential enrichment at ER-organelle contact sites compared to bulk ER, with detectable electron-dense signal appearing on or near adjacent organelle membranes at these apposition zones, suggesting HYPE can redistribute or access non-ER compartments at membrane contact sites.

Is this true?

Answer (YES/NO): NO